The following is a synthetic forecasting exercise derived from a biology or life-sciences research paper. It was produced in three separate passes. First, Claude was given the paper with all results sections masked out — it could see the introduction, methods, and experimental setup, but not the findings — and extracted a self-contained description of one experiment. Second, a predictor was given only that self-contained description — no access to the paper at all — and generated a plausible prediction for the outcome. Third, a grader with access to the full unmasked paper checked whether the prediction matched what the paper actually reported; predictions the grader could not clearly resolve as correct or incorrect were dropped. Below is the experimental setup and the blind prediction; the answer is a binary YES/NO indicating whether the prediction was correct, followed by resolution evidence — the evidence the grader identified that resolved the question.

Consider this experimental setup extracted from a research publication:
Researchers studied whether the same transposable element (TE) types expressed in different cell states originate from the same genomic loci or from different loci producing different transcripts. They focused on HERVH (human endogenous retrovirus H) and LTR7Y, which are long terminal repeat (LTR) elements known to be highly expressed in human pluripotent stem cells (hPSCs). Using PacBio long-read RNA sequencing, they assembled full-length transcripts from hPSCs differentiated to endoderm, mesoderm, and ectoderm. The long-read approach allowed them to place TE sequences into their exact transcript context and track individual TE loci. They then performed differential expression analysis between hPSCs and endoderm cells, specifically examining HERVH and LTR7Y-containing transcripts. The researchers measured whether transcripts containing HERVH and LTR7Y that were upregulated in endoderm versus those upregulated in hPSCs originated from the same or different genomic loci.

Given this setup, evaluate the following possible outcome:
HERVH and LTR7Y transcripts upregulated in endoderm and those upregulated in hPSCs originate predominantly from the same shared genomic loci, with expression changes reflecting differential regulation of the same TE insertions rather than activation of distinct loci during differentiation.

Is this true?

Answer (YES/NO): NO